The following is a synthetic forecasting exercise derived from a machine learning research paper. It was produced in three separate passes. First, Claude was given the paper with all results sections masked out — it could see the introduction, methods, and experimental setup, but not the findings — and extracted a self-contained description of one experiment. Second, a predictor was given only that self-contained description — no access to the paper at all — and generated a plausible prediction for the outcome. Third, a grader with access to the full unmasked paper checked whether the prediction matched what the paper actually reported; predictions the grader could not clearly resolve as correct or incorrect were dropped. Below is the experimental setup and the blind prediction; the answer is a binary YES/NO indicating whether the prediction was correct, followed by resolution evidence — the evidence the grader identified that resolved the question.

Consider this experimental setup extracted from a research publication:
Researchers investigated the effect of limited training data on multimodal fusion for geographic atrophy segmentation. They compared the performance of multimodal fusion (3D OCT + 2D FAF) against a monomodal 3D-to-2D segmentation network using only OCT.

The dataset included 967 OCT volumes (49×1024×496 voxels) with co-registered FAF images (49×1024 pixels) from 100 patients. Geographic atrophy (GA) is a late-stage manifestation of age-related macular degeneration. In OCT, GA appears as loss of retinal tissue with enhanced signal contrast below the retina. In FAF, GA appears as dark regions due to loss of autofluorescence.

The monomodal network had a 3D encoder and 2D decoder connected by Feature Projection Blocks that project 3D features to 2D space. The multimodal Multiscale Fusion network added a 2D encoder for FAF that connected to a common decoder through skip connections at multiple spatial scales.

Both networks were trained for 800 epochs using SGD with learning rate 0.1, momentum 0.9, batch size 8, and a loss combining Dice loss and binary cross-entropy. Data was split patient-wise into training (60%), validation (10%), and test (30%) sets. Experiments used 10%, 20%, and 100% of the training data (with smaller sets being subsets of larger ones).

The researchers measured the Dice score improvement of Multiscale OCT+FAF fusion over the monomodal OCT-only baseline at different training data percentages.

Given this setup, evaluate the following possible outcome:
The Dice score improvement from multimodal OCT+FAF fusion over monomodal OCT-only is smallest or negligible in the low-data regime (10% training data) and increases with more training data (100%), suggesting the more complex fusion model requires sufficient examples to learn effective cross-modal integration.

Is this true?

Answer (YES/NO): NO